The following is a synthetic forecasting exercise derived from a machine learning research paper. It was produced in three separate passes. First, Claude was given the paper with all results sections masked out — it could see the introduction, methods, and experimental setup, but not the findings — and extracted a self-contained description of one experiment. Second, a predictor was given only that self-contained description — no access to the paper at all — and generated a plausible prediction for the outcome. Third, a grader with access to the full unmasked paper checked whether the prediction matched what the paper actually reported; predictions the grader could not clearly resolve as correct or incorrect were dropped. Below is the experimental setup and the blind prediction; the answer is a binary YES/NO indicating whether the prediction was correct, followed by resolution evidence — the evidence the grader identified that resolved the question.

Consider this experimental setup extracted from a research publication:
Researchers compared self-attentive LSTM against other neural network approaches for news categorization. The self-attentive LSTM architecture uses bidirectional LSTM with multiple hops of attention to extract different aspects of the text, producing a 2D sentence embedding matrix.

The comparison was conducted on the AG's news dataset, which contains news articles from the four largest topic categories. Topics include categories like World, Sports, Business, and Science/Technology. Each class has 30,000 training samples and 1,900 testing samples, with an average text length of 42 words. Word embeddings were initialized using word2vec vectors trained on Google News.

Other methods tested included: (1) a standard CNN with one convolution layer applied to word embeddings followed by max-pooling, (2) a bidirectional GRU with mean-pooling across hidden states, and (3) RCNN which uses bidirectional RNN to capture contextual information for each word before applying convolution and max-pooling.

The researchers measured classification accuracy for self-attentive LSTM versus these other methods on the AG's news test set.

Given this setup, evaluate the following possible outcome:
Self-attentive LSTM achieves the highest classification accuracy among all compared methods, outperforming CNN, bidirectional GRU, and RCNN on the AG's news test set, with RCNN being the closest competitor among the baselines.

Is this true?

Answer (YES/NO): NO